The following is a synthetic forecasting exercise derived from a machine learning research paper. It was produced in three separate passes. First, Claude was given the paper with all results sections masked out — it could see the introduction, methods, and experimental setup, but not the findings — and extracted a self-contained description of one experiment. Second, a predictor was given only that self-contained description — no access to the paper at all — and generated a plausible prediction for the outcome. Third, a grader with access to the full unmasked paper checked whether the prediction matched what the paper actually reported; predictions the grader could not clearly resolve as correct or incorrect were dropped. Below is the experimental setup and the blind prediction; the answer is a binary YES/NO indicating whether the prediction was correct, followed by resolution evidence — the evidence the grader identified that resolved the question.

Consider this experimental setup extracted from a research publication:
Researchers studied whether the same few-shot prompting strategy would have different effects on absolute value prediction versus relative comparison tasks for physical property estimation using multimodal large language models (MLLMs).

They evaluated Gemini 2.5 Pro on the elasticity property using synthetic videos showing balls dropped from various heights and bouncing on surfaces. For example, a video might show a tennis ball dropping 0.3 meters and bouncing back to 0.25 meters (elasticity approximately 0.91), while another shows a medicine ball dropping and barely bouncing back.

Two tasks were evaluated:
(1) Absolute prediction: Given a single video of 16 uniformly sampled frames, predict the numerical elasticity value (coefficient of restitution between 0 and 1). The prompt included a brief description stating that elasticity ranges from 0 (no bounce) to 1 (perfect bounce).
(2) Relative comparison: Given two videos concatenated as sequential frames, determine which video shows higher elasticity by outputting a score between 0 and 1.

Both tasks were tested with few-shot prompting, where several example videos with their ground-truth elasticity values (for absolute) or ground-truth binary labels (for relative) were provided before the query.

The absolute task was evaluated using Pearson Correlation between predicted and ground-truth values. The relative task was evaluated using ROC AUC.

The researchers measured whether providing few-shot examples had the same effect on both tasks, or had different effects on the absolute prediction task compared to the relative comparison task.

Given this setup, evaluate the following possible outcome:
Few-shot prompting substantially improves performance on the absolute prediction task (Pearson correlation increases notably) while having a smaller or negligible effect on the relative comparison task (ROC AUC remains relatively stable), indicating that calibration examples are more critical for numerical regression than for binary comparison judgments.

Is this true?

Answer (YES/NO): NO